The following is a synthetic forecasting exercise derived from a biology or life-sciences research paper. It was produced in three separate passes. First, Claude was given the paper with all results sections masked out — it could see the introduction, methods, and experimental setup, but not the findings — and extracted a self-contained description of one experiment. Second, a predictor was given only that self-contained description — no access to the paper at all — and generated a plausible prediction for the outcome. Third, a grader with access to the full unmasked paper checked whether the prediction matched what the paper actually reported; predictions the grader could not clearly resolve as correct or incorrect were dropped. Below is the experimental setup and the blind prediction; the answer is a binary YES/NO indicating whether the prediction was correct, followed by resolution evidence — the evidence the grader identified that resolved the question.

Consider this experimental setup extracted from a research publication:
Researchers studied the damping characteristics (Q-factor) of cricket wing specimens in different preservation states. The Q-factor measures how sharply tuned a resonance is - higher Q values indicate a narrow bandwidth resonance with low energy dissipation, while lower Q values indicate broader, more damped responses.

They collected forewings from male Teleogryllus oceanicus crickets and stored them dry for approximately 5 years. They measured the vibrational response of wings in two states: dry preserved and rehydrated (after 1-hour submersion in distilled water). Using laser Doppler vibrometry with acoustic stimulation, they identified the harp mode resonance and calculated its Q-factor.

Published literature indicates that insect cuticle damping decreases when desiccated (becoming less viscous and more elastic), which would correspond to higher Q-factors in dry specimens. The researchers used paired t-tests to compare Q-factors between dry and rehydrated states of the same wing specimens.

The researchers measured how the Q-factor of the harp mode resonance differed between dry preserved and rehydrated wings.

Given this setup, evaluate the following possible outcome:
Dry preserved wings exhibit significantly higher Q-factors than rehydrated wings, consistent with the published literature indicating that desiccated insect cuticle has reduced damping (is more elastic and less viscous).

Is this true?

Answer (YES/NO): YES